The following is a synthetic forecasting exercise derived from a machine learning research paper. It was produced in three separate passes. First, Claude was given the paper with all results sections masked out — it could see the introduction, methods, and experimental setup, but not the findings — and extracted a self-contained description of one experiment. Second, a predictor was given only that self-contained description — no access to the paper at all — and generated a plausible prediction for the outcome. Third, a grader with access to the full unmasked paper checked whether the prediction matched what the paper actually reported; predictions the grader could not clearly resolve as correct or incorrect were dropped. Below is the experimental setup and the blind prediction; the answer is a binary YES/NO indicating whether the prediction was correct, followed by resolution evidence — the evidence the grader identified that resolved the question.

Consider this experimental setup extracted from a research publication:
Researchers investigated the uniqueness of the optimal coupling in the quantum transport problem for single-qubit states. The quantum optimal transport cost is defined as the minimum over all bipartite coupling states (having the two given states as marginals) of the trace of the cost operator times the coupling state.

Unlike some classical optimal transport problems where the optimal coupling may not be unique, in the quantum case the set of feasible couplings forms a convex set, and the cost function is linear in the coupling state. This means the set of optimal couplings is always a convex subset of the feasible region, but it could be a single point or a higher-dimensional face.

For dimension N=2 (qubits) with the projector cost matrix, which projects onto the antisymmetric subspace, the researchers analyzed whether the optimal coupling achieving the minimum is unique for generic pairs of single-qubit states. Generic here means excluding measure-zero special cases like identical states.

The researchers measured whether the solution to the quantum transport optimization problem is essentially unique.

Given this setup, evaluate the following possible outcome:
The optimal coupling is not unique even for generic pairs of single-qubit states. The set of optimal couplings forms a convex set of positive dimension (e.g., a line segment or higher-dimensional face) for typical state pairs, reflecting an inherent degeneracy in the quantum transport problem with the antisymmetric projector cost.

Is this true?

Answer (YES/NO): NO